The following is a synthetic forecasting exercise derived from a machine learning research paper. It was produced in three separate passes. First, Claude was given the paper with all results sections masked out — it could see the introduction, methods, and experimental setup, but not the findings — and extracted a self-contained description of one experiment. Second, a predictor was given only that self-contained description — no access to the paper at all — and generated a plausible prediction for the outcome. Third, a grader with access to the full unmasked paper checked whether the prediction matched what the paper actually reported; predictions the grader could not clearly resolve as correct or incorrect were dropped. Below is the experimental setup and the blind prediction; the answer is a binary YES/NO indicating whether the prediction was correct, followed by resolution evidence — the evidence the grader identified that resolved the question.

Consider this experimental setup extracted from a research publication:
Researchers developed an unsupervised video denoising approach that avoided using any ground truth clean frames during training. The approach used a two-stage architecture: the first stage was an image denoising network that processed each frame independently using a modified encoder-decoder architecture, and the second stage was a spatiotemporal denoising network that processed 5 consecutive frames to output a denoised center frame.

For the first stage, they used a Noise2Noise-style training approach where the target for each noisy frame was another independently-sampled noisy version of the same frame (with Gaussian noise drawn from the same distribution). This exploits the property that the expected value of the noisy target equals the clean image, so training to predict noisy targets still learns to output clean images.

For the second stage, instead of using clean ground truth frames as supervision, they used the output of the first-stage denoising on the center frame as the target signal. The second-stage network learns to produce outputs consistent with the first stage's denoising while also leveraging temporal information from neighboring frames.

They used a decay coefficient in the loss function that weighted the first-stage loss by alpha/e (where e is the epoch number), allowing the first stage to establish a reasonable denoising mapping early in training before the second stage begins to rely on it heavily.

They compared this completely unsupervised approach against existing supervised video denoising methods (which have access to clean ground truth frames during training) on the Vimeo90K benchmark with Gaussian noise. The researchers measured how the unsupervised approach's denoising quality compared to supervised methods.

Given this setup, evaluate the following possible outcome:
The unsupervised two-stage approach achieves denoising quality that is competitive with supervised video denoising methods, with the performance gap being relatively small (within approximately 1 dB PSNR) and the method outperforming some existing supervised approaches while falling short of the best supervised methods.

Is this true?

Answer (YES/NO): NO